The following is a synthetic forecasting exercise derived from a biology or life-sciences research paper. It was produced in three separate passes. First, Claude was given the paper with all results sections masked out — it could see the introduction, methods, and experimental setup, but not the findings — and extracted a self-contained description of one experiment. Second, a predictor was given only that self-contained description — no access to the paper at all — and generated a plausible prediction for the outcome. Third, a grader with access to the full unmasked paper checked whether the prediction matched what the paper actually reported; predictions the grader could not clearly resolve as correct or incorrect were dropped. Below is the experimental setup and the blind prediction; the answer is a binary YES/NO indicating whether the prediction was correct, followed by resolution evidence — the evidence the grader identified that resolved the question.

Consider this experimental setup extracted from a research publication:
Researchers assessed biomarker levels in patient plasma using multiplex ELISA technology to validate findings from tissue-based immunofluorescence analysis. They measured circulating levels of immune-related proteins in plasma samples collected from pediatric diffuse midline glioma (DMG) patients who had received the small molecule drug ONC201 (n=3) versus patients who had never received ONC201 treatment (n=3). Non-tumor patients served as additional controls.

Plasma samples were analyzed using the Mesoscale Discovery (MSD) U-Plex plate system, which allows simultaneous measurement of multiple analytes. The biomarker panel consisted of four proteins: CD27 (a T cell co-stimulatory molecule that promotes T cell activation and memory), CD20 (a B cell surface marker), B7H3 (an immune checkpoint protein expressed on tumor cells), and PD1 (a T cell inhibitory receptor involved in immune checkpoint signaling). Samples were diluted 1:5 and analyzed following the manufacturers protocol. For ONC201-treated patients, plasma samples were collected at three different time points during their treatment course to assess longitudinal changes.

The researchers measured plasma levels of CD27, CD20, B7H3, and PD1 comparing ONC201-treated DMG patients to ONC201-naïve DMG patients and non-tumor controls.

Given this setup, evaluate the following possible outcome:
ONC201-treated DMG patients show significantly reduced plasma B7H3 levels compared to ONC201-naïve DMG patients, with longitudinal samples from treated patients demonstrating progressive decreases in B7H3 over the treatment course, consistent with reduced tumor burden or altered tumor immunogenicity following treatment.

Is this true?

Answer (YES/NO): NO